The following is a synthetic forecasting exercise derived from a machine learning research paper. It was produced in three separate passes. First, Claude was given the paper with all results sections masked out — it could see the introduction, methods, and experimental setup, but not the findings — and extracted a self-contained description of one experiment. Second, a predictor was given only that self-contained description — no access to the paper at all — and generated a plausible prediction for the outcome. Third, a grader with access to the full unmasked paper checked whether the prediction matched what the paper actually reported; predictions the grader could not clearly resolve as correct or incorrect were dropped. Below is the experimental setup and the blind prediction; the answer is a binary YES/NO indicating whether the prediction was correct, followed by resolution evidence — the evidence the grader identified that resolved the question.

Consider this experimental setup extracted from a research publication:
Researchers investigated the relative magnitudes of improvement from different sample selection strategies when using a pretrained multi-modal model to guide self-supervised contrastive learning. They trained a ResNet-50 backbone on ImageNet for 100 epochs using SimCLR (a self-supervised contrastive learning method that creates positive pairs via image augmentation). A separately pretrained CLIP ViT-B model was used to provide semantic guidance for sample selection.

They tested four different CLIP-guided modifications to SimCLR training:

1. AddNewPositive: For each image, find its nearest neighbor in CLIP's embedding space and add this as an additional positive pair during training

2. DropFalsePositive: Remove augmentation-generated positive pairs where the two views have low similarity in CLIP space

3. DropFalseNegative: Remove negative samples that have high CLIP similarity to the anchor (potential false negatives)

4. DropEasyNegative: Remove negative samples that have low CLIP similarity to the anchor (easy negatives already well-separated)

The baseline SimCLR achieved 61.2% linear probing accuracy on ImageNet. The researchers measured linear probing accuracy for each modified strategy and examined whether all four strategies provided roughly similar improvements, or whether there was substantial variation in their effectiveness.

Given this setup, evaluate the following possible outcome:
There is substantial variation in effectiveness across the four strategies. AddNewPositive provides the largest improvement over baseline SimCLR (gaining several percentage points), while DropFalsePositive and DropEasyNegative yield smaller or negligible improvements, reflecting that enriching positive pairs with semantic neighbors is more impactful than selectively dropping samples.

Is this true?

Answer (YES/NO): YES